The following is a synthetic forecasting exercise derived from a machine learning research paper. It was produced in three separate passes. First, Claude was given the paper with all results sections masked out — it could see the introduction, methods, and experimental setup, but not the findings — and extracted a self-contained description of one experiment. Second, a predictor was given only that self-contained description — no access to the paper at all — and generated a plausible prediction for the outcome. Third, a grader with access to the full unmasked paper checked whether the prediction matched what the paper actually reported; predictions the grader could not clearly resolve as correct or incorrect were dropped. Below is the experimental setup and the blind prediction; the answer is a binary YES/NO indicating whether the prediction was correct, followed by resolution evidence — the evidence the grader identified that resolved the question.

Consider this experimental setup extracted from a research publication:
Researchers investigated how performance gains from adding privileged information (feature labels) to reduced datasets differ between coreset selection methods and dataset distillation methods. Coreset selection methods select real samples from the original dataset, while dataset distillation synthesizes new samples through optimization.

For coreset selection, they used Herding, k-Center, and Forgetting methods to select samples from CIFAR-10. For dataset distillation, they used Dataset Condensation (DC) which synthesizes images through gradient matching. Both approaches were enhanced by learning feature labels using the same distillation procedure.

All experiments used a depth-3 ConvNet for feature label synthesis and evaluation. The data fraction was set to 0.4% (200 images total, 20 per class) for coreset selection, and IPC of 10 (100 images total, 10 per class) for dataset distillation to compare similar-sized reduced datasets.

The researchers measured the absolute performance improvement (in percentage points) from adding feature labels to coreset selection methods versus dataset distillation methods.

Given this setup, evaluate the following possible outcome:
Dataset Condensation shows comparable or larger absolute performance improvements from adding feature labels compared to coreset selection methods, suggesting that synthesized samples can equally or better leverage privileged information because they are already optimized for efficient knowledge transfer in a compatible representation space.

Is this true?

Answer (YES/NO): NO